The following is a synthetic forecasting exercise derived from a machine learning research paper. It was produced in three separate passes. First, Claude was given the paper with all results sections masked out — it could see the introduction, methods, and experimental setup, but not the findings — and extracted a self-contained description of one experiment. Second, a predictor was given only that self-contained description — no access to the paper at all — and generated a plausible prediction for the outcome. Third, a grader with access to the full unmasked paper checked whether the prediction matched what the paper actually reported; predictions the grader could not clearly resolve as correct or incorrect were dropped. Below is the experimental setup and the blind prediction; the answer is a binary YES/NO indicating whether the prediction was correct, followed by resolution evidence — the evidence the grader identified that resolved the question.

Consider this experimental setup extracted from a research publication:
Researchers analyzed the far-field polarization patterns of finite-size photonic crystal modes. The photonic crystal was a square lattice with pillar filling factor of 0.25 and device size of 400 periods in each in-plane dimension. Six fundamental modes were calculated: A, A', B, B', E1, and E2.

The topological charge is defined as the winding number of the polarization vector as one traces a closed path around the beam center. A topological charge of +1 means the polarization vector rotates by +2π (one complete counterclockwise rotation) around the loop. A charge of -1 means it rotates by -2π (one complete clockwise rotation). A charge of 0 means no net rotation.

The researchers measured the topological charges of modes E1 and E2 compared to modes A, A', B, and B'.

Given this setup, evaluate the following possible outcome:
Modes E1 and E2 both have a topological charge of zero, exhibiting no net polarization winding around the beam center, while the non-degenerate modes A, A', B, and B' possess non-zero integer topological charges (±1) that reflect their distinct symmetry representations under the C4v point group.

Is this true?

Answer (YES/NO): YES